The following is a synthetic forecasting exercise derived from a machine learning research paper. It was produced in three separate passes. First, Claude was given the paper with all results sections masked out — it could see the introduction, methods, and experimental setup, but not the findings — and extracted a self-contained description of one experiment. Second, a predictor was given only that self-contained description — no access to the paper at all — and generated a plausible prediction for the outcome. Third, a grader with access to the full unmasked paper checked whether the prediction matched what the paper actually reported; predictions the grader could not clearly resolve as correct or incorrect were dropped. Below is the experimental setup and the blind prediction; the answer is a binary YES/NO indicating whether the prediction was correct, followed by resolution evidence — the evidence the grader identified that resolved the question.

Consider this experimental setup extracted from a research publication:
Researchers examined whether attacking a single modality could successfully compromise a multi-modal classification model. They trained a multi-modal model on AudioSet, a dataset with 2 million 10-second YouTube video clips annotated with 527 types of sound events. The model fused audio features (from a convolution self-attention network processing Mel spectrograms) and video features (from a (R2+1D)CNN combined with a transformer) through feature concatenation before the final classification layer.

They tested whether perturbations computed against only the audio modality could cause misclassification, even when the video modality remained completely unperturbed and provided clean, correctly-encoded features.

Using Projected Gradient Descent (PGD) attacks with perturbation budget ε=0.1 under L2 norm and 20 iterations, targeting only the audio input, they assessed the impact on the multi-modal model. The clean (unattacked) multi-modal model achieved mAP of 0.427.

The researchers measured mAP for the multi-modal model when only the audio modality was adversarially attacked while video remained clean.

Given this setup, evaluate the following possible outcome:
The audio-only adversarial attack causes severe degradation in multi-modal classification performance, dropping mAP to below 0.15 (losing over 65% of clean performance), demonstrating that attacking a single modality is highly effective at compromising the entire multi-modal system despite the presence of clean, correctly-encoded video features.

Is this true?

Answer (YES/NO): NO